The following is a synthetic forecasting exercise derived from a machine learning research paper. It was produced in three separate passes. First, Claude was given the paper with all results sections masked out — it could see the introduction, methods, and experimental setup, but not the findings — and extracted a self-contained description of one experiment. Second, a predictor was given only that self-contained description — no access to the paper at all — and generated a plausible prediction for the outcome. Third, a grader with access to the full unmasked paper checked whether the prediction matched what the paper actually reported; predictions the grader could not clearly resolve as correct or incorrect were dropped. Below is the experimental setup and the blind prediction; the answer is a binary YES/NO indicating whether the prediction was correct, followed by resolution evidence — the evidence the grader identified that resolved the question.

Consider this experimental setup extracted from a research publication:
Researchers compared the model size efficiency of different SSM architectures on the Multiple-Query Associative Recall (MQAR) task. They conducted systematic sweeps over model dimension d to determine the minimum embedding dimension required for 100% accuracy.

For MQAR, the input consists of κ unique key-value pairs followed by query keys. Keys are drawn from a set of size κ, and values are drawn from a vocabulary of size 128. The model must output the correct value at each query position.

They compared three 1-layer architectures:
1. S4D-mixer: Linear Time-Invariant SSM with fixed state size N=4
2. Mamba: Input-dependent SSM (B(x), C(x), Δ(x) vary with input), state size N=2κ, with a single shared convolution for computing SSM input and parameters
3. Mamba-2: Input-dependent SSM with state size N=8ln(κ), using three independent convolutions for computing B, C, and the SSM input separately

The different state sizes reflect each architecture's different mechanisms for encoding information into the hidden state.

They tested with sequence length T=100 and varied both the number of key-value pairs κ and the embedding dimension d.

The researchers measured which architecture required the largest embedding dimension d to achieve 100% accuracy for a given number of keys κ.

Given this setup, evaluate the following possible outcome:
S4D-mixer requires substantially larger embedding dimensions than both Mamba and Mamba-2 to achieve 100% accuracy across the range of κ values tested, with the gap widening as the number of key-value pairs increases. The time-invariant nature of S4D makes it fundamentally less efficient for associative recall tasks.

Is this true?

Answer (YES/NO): YES